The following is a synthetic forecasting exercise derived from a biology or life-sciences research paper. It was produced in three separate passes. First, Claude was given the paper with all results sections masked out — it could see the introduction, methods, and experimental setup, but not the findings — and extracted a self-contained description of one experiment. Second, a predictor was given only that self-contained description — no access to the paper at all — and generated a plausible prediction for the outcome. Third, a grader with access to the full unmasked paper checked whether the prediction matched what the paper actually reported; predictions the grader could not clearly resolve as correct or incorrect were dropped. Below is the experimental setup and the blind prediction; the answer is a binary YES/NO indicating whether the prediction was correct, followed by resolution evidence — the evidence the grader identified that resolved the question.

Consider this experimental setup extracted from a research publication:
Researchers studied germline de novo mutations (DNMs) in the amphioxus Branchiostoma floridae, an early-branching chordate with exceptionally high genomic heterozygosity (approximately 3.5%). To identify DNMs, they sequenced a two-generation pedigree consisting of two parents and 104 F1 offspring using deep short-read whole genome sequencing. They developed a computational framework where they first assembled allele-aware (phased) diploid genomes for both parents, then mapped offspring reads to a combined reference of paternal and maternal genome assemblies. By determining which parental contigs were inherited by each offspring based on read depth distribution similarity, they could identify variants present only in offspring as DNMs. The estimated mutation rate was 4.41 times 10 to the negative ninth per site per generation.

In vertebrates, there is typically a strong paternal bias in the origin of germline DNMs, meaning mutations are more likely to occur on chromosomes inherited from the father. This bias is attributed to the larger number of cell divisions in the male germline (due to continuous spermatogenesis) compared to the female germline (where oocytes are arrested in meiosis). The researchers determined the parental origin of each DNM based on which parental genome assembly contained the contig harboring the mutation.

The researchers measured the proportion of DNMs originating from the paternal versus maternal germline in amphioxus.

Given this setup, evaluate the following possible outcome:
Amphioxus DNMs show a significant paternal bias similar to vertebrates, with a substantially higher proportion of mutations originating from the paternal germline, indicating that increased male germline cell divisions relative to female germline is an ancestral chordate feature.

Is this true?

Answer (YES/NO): NO